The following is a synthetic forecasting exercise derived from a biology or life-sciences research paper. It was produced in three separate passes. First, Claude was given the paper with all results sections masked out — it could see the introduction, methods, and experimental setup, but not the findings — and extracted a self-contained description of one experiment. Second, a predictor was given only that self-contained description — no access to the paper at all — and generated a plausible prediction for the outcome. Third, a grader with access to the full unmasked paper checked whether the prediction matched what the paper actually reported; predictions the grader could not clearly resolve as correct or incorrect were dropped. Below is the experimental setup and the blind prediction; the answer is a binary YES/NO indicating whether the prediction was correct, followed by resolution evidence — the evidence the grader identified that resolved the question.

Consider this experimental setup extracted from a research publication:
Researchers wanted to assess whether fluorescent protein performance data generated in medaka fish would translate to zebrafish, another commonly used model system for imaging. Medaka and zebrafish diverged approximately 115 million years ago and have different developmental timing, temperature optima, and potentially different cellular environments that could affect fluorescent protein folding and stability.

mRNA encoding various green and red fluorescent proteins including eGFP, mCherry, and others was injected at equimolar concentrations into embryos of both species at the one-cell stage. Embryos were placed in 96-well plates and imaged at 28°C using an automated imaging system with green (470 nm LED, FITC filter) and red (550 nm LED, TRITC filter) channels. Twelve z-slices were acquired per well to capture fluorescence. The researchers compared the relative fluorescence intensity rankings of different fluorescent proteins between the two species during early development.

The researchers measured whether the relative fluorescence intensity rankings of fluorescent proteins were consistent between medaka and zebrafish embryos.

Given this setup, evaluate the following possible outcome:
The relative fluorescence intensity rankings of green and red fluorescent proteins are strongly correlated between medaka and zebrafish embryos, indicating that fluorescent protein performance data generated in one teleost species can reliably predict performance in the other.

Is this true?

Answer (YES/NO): NO